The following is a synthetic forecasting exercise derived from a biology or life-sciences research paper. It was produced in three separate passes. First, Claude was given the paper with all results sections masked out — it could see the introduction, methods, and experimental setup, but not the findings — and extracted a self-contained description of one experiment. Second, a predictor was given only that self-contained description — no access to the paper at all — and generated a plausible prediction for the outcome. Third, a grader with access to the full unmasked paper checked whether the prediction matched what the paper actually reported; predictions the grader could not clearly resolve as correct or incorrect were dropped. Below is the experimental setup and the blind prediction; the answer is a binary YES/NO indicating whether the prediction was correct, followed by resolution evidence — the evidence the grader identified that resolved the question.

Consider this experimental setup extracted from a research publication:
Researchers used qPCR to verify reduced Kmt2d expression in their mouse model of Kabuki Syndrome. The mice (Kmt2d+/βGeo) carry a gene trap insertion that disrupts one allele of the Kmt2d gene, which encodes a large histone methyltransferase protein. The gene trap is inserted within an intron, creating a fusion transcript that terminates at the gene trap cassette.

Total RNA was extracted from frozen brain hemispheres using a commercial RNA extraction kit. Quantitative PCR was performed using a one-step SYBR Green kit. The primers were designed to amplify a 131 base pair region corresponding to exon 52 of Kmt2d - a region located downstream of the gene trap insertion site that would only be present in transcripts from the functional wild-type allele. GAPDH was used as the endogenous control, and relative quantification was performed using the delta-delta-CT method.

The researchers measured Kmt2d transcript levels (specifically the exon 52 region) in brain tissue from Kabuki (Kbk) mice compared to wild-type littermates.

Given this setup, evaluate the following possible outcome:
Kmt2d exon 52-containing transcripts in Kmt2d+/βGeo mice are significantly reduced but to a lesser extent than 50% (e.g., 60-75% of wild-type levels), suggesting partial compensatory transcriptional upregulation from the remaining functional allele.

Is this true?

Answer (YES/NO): NO